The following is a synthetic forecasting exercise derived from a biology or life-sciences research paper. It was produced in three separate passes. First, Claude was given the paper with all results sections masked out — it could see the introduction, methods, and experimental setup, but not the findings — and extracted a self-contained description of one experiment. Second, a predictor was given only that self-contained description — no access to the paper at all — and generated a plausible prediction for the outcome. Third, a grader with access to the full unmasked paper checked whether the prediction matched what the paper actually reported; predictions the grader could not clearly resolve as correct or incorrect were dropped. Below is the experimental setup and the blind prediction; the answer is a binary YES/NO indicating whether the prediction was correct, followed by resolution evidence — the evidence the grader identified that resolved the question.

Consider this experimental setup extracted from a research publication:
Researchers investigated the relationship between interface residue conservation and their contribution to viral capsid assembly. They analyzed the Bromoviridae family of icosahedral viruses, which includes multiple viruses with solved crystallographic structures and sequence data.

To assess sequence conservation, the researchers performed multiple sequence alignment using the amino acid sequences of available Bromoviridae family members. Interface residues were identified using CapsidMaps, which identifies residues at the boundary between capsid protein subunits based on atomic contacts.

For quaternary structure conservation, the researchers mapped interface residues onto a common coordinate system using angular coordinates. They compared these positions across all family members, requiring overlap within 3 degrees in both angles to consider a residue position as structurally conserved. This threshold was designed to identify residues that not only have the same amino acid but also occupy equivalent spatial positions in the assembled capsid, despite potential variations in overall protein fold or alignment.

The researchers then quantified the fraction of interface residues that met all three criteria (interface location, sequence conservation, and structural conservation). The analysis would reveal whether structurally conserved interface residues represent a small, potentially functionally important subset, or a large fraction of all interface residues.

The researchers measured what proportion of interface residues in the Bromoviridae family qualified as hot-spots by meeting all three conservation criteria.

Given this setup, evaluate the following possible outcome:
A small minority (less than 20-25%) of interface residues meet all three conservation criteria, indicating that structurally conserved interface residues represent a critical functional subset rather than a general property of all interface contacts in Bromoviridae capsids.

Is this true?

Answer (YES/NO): YES